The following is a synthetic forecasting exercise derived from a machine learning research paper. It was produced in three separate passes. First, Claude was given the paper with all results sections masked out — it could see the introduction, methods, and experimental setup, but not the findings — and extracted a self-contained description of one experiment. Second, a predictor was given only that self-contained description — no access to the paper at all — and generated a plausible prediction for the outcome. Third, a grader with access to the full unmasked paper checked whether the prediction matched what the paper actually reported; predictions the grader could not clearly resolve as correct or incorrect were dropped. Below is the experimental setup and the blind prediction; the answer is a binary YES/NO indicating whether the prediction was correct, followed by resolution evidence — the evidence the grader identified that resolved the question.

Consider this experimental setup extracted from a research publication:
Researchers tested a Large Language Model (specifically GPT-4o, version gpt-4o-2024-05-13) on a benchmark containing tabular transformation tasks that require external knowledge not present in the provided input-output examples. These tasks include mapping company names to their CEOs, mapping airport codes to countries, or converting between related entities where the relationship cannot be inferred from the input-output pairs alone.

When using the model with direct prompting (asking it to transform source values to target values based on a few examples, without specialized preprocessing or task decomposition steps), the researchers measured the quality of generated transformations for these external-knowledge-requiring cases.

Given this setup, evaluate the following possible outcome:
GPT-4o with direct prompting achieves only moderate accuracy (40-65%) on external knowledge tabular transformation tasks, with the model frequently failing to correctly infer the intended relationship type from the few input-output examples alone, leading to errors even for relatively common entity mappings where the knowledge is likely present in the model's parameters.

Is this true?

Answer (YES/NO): NO